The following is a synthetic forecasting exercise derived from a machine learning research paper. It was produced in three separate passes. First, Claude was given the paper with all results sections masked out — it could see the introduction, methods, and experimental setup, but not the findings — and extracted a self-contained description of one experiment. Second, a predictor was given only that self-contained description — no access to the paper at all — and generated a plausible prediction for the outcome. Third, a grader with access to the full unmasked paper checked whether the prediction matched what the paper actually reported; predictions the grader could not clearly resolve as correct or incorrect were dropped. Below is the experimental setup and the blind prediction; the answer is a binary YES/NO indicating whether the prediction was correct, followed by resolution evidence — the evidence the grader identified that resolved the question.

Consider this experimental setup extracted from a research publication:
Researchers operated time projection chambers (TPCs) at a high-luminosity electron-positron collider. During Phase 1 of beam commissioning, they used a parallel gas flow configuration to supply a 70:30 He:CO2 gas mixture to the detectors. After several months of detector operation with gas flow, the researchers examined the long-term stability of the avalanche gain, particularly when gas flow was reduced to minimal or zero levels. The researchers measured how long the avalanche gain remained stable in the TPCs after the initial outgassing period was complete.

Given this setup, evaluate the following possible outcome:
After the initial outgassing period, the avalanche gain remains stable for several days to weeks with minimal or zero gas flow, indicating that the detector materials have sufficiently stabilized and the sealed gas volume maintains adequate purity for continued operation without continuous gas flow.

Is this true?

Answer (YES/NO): YES